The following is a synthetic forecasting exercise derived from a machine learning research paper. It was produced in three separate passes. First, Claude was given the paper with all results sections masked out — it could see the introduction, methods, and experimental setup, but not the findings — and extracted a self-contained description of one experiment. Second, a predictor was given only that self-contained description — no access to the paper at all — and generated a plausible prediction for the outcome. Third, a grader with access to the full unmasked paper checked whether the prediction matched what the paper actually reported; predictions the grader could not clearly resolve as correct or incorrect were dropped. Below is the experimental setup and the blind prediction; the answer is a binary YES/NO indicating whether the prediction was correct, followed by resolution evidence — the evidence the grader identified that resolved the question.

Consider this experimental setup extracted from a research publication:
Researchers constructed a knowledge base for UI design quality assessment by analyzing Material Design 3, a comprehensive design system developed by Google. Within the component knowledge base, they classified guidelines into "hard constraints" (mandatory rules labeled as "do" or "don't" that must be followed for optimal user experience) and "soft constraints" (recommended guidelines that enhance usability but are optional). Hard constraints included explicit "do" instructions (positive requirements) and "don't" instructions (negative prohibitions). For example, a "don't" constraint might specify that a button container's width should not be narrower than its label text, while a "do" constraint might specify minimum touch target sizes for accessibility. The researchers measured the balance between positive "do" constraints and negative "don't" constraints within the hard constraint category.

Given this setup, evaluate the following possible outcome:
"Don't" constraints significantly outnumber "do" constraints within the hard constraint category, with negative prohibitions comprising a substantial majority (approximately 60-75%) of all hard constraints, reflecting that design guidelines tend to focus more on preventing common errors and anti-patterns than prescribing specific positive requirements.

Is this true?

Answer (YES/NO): NO